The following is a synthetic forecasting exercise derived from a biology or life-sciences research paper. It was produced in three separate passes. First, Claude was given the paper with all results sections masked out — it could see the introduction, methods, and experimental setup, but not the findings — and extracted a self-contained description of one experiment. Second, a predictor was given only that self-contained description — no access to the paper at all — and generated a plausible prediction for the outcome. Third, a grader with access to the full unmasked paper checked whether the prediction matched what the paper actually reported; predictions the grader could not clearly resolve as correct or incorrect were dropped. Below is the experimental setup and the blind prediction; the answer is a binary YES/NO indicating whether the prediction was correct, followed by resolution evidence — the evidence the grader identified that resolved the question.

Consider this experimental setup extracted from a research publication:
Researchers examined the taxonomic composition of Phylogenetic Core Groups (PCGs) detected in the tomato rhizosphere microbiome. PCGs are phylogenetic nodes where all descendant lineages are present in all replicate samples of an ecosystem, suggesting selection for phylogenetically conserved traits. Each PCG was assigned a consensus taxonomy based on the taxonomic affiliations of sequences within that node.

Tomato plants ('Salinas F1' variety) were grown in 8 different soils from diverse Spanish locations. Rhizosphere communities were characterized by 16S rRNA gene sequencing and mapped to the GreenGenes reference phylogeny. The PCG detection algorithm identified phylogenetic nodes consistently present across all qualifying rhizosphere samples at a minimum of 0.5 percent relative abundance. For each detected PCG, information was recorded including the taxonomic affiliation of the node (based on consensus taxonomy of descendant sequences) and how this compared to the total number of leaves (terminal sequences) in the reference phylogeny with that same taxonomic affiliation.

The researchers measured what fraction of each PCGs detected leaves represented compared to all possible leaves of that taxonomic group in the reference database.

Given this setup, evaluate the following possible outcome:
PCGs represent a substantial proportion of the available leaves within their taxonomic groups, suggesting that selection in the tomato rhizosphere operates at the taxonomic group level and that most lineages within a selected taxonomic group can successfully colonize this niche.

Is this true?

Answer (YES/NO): NO